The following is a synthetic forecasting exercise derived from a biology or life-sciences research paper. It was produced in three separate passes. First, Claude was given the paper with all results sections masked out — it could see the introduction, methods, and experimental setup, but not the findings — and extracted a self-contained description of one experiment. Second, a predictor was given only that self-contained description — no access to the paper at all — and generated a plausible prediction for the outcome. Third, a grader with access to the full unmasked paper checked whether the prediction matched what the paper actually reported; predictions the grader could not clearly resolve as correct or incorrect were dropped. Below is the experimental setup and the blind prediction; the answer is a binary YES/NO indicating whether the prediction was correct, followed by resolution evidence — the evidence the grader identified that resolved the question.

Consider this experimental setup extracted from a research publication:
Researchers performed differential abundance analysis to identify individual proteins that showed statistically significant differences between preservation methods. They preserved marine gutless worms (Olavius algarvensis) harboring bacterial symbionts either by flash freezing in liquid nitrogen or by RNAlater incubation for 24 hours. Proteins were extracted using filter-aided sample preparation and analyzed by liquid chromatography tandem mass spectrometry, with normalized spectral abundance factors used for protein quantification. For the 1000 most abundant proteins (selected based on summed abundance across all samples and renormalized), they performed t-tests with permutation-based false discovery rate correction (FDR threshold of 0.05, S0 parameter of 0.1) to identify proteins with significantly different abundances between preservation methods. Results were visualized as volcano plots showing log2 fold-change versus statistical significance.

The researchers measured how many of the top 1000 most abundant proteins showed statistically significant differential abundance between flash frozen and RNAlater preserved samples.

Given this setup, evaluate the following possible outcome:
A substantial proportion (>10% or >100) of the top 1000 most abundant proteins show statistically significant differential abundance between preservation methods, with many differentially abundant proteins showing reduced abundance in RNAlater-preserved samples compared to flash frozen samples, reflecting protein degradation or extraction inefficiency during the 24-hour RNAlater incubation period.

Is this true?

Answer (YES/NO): NO